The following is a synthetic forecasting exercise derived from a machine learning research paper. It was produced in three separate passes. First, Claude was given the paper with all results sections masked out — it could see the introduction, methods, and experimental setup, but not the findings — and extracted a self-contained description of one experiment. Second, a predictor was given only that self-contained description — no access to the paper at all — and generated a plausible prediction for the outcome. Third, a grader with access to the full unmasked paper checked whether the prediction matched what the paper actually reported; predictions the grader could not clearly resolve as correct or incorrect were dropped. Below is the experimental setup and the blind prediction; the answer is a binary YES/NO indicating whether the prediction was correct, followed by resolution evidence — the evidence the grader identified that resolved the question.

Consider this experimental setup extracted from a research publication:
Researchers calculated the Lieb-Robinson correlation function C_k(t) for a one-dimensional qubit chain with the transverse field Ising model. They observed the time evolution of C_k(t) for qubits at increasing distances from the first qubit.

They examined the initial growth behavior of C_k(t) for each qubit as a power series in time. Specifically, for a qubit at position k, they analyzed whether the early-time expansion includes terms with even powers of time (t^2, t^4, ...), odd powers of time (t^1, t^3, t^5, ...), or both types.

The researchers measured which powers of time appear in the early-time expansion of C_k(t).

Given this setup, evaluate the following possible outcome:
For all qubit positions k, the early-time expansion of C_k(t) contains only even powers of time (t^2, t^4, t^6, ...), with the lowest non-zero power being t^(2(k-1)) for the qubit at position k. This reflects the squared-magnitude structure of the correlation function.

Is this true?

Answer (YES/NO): NO